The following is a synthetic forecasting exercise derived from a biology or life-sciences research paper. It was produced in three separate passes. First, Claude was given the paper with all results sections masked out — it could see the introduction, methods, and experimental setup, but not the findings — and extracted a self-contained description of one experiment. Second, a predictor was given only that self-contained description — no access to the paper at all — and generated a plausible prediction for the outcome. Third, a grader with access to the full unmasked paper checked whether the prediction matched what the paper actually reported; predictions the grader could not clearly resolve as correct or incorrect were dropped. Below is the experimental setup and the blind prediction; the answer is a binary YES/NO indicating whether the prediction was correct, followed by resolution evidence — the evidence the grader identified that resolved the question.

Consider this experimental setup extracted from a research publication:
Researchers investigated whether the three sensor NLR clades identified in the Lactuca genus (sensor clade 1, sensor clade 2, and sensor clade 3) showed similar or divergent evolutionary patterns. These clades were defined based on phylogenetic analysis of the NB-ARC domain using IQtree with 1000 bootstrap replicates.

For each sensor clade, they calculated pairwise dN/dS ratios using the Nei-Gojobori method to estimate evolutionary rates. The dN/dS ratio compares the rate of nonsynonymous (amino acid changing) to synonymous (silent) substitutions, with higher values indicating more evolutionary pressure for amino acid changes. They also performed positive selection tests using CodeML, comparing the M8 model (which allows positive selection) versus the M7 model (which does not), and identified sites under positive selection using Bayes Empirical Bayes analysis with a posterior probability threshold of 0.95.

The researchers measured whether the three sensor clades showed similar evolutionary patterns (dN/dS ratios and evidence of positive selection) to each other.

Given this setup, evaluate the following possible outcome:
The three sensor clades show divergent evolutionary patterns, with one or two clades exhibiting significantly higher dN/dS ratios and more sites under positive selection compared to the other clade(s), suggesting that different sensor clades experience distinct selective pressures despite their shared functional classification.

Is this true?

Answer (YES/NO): YES